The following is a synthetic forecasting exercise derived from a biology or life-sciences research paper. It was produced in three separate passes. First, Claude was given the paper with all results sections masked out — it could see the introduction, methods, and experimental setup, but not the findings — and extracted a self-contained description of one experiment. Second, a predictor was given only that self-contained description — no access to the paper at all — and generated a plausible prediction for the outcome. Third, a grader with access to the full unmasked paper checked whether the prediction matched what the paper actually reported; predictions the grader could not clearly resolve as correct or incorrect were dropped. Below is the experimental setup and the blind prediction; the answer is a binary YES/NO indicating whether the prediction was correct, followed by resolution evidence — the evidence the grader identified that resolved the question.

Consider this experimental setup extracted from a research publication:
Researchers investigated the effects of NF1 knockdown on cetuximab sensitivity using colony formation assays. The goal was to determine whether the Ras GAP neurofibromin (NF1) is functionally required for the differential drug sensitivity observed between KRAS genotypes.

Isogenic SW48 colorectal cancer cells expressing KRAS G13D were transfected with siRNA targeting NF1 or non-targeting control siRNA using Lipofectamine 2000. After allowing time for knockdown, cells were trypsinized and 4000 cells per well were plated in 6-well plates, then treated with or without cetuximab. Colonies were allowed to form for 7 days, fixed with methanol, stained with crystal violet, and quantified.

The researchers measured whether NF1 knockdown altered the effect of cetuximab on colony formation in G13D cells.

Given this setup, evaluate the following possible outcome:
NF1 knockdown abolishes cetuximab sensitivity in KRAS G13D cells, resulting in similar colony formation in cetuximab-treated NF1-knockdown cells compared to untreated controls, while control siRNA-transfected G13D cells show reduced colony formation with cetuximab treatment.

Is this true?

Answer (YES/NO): NO